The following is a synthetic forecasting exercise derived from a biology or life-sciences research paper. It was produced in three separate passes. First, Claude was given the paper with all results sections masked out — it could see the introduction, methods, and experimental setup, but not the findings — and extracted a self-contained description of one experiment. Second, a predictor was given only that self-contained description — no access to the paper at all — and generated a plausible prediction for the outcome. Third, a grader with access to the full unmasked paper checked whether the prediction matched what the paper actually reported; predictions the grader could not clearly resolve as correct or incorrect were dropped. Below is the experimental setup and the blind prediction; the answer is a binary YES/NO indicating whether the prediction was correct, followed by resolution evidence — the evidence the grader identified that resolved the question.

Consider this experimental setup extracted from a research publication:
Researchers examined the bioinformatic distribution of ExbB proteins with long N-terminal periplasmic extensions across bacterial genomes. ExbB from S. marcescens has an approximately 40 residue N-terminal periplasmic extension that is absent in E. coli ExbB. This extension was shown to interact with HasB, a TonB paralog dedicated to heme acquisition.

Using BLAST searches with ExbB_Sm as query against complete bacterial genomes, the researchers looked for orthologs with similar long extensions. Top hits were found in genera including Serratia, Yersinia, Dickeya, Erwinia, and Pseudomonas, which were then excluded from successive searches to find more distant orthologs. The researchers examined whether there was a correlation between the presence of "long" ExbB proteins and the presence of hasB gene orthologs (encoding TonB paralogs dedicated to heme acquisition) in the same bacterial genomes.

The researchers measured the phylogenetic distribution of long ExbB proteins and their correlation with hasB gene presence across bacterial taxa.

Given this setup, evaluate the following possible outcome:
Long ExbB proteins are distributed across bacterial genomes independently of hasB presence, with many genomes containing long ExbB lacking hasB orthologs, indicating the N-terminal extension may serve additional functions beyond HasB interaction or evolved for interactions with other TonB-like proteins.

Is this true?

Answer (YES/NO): NO